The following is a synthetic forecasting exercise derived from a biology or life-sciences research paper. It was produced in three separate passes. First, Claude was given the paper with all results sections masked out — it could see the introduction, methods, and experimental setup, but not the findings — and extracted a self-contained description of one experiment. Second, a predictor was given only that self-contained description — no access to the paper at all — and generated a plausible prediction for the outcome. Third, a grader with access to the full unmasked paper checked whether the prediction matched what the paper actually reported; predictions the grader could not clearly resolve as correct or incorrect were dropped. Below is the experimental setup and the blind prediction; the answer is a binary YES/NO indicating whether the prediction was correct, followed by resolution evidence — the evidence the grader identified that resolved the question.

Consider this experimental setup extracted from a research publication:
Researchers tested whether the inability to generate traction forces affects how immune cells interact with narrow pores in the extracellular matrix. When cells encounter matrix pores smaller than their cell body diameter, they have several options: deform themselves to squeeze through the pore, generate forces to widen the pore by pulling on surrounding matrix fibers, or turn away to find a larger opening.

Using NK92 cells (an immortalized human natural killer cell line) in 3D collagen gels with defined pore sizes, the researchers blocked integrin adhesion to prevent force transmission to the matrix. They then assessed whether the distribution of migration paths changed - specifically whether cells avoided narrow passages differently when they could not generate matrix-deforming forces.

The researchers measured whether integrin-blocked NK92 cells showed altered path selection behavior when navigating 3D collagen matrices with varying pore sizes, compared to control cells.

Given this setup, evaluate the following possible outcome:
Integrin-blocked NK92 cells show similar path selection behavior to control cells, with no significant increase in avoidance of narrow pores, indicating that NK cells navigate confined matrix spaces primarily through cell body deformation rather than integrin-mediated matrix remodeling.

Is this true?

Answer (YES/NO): NO